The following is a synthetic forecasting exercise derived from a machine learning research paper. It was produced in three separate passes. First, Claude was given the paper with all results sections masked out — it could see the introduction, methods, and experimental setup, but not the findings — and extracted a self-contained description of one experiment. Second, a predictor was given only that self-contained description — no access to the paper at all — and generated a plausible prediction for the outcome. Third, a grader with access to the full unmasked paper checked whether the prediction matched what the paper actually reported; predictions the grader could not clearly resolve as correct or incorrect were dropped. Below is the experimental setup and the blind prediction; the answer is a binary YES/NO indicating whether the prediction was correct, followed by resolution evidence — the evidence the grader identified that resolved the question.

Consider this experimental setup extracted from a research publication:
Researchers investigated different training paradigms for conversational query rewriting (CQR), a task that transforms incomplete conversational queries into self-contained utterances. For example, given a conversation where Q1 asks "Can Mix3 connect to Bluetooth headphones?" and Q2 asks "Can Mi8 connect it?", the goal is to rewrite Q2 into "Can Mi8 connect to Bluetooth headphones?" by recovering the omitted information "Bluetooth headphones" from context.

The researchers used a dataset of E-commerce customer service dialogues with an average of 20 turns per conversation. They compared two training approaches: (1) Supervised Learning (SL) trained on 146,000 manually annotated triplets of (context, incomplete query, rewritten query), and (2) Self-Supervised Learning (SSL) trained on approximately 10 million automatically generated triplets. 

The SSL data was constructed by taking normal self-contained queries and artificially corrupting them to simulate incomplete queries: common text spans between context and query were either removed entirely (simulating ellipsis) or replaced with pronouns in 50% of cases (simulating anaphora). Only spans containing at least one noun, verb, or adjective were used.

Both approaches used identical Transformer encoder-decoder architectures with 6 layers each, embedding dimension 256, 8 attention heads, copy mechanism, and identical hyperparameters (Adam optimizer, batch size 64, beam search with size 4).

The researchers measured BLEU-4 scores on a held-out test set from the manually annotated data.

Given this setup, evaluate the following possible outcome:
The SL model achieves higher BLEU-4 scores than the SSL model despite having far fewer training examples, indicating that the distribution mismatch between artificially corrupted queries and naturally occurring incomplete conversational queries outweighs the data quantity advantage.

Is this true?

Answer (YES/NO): NO